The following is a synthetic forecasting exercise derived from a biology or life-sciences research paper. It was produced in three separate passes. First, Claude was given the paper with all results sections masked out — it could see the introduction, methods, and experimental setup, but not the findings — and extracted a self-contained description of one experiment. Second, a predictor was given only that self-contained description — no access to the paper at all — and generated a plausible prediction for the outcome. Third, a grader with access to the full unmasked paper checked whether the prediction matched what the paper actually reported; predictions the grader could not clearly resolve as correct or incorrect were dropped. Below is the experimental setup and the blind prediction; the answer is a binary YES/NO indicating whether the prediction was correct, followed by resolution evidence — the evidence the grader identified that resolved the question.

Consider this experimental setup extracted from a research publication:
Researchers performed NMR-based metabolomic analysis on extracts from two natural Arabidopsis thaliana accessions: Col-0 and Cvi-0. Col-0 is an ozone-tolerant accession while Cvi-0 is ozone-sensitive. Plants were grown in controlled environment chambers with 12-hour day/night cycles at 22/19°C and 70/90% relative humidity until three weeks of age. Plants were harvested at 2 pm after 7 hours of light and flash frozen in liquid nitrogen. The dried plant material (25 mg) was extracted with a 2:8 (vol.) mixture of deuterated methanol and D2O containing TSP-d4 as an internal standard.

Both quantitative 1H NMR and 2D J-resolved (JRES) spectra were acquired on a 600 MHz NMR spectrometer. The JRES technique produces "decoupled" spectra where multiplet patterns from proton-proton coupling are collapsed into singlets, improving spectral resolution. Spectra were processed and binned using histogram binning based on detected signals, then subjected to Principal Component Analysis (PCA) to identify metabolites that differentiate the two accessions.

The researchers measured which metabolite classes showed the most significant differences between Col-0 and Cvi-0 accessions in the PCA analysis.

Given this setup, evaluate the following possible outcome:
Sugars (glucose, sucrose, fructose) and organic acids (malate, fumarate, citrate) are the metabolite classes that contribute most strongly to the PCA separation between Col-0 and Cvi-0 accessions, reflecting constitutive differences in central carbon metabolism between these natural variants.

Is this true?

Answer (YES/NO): NO